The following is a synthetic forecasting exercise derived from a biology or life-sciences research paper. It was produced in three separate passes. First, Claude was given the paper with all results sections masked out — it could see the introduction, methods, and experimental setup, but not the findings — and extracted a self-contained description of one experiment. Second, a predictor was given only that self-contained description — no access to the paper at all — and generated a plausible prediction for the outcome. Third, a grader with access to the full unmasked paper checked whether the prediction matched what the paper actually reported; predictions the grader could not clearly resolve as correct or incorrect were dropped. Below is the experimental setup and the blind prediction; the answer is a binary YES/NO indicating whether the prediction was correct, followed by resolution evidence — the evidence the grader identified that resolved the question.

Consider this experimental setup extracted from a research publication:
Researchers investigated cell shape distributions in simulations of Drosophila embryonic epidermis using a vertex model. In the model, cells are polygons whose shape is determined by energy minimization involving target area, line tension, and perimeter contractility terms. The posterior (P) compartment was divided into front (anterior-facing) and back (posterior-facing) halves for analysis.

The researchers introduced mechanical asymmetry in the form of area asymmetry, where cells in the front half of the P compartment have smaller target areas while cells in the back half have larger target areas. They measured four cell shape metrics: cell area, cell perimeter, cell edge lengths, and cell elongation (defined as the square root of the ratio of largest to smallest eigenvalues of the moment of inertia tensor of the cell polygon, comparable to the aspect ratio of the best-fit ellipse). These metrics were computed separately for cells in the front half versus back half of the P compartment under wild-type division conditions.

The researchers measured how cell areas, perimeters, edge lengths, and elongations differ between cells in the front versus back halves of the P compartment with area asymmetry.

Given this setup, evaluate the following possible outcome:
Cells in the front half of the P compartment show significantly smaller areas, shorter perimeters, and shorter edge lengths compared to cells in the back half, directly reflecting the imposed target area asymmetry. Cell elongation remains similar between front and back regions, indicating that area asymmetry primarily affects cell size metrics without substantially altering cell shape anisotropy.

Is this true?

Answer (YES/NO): NO